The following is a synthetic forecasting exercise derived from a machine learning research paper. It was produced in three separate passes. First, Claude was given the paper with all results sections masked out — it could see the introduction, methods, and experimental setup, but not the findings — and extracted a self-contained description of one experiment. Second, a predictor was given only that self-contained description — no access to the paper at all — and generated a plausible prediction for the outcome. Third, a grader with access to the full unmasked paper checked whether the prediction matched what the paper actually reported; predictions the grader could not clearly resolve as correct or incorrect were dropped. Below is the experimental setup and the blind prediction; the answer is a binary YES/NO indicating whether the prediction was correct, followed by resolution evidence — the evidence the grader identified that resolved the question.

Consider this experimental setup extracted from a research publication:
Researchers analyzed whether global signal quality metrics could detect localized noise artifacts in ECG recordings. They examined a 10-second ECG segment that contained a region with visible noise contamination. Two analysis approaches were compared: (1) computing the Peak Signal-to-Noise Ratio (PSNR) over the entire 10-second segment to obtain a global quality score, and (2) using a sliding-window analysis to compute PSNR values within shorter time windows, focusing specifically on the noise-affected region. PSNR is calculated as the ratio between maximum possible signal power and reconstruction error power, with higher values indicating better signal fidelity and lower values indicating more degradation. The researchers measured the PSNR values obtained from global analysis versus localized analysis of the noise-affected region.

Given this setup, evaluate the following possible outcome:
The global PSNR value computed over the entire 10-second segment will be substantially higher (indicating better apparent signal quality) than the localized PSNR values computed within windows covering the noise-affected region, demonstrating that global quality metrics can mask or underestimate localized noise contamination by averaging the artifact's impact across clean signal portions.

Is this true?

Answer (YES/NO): YES